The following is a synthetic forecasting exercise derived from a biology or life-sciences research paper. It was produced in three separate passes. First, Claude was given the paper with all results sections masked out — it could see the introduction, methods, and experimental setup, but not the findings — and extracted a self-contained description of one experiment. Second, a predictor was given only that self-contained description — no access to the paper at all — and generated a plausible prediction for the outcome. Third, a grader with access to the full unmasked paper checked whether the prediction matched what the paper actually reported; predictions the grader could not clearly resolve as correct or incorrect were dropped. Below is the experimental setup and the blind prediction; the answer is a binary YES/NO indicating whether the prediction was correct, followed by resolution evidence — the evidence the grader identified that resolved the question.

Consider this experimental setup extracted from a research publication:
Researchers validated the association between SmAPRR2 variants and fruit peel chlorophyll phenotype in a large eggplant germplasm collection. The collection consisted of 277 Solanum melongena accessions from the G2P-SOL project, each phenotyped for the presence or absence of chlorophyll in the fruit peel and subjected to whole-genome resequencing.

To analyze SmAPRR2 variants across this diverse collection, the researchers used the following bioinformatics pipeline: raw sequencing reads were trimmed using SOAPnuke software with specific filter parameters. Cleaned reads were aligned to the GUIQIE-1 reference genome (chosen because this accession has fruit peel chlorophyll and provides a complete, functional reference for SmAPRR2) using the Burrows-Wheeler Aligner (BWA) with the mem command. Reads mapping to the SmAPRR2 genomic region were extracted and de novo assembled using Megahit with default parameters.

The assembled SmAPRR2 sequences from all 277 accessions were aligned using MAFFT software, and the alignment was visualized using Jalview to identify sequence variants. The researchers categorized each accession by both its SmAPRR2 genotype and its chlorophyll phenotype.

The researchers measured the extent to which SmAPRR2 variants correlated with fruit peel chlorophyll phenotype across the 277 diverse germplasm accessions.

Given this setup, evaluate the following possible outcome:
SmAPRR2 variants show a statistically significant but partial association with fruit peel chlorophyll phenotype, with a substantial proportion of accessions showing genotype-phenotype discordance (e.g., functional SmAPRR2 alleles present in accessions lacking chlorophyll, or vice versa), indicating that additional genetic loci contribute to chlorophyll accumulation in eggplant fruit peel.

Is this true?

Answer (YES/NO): NO